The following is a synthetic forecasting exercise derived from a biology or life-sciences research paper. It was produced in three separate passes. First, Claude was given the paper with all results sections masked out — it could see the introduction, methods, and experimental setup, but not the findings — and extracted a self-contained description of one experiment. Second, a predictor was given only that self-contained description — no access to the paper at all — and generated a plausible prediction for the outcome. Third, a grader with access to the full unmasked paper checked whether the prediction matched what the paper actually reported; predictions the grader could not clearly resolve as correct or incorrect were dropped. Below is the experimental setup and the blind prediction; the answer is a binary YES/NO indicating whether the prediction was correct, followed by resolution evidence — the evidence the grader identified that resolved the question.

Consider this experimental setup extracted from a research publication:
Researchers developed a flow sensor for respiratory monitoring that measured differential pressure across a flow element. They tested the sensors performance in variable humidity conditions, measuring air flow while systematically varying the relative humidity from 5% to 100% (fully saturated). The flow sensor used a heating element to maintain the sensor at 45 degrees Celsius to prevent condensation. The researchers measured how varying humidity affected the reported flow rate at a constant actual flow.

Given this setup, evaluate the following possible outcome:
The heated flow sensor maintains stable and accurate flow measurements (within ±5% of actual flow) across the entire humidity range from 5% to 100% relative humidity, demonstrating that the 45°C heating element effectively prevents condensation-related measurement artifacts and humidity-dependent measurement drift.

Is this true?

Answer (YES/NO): YES